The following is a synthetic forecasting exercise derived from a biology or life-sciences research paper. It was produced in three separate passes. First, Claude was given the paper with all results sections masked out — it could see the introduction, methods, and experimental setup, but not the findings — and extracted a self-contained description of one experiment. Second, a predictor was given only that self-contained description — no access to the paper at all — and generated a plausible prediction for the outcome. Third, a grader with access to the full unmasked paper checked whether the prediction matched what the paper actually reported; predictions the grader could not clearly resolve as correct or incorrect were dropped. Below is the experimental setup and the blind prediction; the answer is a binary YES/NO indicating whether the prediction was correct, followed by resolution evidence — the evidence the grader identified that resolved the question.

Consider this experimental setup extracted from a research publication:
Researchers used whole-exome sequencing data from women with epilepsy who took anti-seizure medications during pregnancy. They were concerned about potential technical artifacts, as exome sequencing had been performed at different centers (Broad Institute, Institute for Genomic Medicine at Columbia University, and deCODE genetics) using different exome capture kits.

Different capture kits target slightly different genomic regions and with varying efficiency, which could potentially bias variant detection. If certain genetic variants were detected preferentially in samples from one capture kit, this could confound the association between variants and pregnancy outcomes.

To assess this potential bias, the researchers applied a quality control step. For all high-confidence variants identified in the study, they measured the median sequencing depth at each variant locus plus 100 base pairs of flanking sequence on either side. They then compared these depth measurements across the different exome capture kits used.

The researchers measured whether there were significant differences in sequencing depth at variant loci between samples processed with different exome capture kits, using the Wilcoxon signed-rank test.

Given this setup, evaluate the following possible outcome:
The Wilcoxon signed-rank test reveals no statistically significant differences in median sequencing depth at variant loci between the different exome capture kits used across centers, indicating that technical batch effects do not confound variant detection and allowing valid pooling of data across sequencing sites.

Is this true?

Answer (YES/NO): YES